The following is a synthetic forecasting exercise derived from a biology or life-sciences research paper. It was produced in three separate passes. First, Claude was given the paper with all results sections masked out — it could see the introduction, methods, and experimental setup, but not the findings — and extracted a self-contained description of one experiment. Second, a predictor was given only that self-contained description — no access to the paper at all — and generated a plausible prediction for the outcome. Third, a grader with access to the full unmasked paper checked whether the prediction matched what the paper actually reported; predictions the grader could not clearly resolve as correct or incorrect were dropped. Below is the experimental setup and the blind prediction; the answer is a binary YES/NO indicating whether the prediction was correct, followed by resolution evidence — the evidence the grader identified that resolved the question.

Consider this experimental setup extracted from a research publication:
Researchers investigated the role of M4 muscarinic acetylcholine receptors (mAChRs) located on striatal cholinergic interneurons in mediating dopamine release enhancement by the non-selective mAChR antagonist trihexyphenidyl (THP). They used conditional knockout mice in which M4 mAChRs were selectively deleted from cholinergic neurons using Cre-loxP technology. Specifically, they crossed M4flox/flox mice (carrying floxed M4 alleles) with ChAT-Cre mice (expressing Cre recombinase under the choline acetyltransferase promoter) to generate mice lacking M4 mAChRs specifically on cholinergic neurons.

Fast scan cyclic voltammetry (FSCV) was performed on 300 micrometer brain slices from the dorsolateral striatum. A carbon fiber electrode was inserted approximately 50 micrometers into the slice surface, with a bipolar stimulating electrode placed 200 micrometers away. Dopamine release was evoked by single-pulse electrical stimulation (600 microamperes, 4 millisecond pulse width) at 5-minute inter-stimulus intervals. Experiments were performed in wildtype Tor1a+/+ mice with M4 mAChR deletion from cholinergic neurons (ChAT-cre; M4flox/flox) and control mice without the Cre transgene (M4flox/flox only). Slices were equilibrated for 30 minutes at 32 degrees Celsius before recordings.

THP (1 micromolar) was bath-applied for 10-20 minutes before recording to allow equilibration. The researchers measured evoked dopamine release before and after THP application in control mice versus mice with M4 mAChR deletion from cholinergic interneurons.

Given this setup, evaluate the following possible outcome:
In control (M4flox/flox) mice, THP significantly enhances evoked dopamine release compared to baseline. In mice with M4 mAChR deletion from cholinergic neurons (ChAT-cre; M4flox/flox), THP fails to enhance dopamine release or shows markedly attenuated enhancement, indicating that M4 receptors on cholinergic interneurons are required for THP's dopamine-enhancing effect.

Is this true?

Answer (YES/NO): NO